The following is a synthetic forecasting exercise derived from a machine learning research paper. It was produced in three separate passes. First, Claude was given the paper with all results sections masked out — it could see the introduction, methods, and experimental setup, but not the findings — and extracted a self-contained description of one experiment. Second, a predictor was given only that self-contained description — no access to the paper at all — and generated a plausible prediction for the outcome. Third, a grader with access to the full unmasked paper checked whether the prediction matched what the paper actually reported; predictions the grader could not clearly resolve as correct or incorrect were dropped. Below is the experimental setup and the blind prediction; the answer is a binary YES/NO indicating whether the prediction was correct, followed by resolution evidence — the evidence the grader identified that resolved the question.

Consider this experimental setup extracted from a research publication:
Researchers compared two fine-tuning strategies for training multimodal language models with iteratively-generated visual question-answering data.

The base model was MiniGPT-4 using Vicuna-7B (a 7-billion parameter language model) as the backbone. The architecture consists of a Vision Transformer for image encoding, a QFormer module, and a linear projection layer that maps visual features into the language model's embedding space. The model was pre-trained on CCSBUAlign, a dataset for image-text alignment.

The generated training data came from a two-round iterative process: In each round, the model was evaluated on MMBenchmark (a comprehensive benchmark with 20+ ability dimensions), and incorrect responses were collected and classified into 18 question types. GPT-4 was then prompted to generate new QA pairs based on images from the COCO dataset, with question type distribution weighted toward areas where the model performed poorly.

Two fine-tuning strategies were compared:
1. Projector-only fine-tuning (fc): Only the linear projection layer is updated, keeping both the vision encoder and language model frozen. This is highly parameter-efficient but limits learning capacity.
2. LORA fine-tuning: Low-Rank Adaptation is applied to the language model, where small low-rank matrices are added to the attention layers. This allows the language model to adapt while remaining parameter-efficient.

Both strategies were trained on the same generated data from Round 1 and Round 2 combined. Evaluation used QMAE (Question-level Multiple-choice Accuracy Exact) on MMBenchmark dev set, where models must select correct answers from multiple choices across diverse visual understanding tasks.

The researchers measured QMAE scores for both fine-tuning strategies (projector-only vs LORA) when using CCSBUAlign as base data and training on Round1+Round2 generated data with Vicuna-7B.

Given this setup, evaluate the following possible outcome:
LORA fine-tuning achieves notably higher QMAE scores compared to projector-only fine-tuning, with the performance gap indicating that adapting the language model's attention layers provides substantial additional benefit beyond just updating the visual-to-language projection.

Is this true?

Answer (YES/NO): YES